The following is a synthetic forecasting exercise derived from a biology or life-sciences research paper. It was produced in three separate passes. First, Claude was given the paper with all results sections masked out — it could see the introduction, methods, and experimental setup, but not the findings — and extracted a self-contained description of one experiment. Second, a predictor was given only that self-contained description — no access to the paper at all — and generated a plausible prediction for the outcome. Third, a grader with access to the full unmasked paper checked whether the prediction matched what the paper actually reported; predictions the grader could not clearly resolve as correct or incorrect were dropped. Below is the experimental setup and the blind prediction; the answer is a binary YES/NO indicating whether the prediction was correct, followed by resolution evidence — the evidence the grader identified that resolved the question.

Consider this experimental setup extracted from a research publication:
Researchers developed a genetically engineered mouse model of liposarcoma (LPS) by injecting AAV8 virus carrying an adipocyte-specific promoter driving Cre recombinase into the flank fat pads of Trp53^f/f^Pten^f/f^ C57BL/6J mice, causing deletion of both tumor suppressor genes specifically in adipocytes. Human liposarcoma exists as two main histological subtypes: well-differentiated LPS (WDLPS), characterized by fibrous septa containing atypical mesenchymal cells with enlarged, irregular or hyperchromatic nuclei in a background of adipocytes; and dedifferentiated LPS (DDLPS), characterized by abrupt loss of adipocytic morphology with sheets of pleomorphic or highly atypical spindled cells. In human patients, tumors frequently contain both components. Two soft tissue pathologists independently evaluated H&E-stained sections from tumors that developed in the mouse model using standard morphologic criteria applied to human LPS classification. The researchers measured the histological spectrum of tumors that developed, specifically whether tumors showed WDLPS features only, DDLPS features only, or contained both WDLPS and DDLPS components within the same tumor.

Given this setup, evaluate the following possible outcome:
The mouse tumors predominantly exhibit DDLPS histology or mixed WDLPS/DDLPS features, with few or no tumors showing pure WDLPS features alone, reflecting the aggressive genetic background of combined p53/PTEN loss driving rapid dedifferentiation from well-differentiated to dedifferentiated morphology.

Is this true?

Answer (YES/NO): NO